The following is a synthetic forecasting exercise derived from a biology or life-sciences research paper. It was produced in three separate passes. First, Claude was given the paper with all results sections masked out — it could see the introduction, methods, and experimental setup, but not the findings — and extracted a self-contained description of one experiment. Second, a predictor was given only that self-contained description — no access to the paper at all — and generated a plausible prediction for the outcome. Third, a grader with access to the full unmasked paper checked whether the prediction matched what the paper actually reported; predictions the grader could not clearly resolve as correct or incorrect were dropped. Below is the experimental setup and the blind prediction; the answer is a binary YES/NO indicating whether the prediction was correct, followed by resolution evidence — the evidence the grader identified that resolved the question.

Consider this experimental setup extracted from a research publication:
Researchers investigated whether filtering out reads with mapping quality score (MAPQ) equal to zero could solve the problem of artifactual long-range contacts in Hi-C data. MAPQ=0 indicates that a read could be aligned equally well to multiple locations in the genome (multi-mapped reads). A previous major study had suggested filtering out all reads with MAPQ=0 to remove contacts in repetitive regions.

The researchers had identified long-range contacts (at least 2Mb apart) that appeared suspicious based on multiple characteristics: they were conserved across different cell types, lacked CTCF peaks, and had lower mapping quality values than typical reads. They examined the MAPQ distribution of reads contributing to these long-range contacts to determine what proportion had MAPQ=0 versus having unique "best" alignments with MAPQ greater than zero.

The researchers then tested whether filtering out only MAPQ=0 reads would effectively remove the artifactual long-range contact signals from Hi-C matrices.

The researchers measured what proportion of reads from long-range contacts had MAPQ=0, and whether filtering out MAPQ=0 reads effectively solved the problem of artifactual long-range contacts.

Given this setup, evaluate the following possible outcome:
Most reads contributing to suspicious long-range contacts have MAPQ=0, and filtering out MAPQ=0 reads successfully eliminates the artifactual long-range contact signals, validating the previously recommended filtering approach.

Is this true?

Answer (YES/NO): NO